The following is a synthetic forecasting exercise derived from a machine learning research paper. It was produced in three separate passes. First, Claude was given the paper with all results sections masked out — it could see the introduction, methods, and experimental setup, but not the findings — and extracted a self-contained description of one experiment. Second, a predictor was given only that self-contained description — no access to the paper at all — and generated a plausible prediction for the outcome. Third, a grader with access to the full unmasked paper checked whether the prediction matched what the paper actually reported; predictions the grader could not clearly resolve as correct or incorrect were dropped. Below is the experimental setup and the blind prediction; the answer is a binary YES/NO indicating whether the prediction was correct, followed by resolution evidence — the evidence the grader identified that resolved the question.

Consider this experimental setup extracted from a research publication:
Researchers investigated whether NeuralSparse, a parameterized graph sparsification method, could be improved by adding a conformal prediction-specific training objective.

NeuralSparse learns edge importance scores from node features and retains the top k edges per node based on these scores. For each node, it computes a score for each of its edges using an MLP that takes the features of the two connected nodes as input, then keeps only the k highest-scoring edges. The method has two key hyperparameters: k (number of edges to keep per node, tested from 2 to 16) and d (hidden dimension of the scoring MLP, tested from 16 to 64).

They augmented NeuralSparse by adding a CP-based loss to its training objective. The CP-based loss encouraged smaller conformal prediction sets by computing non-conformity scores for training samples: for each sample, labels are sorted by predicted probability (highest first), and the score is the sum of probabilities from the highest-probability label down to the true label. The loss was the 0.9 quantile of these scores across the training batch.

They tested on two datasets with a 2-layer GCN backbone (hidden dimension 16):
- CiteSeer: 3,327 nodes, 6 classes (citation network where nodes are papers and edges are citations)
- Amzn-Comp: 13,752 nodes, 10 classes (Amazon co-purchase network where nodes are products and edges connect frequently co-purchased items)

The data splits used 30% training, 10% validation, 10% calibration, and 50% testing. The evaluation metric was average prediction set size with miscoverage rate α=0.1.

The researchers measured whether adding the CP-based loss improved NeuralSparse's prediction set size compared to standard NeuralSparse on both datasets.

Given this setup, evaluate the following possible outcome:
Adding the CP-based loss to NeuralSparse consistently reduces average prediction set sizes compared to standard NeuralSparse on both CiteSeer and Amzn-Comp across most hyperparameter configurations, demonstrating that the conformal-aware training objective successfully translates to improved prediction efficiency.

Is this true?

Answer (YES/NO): NO